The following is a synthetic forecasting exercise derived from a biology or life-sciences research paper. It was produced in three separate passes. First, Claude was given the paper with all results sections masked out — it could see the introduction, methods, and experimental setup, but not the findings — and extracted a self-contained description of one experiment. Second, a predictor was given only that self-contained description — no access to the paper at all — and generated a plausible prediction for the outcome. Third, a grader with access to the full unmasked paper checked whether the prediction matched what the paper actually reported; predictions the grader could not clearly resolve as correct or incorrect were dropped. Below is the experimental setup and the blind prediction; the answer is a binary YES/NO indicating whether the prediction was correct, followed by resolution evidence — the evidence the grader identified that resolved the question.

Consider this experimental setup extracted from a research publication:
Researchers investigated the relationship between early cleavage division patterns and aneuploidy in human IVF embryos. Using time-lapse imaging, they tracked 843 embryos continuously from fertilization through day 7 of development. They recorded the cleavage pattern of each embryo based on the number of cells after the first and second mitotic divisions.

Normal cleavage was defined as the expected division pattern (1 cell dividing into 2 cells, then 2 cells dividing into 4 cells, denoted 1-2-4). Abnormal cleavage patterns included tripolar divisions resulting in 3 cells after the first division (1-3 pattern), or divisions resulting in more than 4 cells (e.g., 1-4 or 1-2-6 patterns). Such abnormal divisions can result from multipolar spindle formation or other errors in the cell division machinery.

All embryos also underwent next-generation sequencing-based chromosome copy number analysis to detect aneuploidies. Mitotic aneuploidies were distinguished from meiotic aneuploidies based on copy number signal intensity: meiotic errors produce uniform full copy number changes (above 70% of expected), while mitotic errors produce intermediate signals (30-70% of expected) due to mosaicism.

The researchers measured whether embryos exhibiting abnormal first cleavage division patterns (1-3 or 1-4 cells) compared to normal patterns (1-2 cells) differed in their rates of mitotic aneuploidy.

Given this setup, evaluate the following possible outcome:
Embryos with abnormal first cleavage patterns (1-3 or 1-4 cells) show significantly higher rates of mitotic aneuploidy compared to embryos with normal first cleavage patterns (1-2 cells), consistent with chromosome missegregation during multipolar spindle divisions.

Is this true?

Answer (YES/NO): YES